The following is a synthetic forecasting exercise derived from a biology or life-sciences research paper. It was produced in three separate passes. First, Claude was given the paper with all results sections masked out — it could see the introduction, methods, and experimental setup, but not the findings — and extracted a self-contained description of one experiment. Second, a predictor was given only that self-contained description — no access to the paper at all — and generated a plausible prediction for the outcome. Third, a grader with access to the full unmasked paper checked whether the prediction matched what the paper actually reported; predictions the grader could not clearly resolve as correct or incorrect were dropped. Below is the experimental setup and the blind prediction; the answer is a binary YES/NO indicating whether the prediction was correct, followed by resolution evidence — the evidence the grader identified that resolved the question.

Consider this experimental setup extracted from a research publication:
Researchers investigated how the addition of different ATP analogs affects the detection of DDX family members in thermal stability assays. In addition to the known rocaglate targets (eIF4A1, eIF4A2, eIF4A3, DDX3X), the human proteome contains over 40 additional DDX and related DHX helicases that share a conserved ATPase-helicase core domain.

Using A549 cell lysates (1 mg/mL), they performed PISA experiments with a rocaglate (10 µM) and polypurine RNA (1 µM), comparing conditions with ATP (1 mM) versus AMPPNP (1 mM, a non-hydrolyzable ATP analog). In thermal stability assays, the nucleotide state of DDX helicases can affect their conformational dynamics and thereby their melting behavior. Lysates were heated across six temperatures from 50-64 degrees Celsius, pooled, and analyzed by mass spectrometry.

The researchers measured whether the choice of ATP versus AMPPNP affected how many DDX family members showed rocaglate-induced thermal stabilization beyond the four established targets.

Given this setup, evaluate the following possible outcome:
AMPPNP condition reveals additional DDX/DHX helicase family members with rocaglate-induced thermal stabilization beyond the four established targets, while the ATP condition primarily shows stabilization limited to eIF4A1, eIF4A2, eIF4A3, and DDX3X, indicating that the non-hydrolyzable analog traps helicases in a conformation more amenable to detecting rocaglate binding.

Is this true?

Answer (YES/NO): NO